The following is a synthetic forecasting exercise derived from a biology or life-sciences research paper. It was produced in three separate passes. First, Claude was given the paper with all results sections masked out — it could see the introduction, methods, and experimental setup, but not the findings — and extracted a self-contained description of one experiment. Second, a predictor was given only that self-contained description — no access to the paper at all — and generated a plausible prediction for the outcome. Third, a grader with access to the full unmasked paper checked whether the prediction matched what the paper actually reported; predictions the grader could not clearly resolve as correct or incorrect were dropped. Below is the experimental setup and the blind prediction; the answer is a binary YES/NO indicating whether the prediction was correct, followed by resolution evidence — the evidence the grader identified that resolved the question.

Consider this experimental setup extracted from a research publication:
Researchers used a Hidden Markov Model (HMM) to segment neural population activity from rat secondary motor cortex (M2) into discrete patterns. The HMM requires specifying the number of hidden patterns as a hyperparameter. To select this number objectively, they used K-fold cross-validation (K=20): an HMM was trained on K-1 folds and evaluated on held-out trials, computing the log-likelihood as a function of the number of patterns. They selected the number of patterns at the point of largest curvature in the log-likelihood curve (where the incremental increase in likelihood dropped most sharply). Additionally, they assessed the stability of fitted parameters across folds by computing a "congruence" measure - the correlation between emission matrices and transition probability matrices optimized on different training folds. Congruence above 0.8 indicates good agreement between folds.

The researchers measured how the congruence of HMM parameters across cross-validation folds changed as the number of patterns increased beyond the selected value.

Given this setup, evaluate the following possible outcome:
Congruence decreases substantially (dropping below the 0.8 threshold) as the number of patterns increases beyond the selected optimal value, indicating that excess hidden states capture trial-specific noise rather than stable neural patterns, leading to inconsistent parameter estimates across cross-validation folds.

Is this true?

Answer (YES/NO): YES